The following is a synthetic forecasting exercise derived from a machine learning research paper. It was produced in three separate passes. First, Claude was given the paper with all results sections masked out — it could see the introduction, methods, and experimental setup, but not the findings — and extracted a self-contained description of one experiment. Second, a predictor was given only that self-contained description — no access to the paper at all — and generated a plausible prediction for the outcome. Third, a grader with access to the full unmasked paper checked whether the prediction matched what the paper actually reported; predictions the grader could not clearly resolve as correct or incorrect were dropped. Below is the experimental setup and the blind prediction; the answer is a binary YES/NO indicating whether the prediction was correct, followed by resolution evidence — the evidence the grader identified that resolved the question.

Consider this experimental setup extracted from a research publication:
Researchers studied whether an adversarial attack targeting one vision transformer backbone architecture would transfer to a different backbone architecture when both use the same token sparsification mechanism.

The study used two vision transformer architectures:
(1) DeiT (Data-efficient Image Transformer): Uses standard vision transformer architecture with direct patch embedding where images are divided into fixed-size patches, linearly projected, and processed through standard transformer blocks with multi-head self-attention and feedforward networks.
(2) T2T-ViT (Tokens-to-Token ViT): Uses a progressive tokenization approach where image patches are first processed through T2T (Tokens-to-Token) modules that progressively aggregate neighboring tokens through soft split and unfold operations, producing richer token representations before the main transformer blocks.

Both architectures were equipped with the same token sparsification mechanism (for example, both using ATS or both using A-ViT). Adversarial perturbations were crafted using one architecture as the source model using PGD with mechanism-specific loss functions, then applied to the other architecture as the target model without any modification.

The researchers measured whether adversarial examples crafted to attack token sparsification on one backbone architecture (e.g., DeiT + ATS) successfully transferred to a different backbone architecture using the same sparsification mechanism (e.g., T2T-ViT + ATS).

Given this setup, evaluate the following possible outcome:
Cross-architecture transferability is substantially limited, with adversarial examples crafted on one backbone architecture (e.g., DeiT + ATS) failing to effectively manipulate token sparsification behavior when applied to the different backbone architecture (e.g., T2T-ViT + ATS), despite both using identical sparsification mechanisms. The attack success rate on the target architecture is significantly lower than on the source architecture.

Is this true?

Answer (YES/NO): YES